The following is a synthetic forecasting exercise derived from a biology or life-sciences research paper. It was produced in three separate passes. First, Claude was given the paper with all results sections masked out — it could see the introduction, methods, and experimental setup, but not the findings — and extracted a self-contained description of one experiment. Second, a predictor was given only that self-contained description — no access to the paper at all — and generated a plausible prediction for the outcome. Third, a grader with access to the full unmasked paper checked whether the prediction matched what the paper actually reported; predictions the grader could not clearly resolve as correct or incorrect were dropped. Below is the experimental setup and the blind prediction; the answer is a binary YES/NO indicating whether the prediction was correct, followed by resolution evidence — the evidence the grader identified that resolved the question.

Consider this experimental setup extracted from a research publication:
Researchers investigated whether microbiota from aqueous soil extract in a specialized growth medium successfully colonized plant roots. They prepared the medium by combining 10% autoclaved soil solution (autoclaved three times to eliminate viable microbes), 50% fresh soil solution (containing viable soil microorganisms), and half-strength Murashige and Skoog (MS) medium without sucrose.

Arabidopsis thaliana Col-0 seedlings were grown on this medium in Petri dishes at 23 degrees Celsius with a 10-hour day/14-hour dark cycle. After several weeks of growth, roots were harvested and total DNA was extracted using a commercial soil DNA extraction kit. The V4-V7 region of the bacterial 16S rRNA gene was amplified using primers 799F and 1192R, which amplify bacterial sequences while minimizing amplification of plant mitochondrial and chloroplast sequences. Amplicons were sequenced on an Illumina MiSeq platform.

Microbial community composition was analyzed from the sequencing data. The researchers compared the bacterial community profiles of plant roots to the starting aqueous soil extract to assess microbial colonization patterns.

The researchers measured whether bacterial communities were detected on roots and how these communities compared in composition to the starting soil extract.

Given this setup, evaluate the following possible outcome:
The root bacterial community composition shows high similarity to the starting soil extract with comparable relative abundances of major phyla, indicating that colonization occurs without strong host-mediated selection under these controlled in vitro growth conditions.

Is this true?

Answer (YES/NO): NO